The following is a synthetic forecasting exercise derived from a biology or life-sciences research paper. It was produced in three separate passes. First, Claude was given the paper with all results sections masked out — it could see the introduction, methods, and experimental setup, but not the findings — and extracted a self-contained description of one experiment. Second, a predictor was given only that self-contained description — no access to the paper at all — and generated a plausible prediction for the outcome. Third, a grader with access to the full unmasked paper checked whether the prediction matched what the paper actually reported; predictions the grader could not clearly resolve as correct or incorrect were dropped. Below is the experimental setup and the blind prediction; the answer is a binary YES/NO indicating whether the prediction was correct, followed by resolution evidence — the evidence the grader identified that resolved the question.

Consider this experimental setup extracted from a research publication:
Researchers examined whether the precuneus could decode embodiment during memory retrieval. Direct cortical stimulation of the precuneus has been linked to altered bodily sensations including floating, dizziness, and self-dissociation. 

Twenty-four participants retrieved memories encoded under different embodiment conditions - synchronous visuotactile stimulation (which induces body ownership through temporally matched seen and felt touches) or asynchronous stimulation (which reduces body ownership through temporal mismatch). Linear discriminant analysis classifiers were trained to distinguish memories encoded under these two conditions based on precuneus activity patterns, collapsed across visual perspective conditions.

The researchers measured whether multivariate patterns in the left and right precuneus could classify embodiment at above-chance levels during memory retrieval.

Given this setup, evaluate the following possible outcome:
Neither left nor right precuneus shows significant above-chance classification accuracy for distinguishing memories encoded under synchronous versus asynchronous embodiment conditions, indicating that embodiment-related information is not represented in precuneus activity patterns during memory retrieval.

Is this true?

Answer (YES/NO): NO